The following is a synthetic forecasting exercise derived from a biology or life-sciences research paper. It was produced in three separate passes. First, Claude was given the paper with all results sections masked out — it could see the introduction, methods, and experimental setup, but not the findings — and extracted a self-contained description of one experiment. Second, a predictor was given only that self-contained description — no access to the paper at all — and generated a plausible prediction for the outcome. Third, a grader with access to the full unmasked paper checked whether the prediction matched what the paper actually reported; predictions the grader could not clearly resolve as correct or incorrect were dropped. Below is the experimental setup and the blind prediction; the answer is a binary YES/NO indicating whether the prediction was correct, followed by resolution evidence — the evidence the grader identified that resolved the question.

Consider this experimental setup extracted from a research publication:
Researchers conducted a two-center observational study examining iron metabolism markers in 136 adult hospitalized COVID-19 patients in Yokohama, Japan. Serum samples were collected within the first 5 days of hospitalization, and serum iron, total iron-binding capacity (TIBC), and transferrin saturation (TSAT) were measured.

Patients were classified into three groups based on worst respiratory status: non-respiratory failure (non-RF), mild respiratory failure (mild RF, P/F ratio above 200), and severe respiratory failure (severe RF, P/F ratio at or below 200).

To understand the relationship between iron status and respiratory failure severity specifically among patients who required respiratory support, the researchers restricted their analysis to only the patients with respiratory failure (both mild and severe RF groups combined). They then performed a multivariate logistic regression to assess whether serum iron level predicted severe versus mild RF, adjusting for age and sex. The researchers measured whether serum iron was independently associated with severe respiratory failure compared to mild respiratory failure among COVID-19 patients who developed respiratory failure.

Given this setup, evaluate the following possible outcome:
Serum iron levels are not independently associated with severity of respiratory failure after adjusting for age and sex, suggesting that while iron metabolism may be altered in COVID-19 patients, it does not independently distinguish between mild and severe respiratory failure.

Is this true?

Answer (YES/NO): NO